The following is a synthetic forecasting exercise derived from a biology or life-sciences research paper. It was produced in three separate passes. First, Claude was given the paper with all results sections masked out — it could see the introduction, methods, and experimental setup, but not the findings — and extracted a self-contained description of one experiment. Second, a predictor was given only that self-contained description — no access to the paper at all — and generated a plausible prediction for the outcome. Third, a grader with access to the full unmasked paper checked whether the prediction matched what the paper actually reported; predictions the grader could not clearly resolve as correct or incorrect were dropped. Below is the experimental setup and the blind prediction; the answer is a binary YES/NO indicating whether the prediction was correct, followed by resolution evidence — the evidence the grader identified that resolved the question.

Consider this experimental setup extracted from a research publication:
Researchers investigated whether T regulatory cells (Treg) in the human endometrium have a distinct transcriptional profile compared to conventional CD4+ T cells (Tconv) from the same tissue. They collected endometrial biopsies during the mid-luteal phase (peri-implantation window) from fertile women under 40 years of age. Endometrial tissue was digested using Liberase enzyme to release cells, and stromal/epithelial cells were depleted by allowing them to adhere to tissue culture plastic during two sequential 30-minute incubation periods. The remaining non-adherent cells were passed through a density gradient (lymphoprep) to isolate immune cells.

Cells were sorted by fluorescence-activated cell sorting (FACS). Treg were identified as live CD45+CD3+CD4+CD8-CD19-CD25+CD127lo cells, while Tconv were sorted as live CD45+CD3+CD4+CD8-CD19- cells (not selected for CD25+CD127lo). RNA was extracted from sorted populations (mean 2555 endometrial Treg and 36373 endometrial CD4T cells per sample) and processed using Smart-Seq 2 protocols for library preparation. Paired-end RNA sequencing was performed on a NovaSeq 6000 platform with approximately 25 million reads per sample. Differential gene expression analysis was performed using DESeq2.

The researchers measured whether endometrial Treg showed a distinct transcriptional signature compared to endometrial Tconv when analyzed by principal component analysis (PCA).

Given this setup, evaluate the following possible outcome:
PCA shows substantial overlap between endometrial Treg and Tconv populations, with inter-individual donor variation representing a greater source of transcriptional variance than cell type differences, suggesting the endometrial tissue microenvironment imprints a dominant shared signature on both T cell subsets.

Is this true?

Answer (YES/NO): NO